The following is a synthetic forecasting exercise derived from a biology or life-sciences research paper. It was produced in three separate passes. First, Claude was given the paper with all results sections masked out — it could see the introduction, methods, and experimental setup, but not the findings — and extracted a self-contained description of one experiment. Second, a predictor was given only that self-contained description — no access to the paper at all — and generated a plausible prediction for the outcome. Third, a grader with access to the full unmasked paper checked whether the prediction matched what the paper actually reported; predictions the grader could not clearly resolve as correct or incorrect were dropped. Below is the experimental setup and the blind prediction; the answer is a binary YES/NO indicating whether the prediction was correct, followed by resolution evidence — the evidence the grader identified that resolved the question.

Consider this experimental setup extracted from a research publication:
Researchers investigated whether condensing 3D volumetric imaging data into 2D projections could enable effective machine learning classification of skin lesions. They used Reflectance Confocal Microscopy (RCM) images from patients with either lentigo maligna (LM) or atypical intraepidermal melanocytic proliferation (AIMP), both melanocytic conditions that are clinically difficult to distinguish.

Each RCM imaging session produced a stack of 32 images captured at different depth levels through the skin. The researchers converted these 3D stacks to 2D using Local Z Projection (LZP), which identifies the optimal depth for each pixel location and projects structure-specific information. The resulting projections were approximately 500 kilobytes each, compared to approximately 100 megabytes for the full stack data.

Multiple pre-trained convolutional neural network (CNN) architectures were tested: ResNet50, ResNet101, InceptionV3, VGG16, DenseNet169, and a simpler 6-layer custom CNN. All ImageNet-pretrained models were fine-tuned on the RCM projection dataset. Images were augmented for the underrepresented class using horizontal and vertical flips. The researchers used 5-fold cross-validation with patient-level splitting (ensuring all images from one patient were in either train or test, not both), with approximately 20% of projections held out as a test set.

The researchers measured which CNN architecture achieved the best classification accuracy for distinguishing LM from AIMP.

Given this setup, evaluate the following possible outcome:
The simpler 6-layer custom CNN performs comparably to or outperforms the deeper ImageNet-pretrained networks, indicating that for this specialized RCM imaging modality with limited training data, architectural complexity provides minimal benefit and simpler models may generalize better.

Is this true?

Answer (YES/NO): NO